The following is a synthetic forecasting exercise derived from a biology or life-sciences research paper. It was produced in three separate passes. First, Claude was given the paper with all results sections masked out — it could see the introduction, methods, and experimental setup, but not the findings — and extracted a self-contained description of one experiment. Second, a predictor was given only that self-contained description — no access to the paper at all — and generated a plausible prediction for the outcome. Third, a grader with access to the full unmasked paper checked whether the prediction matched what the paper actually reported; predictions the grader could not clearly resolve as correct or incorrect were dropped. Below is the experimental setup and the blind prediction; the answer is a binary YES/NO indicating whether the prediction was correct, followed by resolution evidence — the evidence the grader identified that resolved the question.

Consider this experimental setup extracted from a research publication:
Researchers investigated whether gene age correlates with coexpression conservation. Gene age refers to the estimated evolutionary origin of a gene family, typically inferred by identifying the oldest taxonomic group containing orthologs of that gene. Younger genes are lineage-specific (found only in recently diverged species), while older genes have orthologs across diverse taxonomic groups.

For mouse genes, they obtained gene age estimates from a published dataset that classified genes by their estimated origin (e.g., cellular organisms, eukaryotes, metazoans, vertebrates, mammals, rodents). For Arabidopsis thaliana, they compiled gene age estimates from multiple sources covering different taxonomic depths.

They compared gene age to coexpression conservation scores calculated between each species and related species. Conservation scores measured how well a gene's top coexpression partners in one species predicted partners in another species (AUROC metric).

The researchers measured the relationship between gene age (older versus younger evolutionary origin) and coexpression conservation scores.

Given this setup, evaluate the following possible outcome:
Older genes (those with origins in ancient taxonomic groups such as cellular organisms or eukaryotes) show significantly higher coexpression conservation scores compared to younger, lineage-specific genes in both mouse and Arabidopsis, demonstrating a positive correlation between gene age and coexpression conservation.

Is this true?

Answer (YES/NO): NO